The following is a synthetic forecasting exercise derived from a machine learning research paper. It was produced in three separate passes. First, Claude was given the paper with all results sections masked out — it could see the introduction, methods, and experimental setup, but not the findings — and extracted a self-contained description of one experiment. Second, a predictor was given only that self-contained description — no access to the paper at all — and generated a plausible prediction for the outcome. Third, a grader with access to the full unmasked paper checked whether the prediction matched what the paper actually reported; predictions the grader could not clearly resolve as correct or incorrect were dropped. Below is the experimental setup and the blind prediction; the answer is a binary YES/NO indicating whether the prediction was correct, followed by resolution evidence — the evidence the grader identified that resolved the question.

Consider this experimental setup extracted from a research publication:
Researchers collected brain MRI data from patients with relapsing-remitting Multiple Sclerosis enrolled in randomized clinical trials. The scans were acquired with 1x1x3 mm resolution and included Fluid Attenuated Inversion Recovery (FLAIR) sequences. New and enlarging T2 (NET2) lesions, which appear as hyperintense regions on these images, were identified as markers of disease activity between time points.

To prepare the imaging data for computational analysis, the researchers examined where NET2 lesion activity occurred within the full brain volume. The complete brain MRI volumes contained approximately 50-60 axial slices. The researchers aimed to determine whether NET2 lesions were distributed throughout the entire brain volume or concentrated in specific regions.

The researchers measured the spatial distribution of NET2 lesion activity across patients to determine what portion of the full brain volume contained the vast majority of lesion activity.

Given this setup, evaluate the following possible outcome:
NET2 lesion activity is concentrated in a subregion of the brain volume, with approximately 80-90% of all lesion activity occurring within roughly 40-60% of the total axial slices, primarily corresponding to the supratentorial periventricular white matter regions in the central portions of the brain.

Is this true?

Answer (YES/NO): NO